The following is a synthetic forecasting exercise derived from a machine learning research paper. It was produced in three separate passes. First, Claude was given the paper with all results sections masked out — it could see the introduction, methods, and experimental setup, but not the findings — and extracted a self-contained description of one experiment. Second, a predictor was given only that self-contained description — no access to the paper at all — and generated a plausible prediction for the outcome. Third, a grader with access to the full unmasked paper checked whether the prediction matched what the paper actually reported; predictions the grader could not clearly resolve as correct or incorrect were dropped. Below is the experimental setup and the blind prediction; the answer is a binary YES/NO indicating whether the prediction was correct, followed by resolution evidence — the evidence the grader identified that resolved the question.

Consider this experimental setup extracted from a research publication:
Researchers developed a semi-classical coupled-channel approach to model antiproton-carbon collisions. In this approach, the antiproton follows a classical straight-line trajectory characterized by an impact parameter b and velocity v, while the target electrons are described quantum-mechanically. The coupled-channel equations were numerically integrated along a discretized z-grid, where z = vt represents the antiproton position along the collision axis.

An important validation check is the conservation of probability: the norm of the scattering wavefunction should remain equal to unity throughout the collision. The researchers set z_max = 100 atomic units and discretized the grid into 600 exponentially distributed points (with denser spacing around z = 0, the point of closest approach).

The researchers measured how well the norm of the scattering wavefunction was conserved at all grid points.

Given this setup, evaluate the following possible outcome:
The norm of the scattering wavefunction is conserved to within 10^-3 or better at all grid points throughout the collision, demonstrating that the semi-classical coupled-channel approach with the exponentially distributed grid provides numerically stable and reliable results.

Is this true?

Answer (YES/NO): YES